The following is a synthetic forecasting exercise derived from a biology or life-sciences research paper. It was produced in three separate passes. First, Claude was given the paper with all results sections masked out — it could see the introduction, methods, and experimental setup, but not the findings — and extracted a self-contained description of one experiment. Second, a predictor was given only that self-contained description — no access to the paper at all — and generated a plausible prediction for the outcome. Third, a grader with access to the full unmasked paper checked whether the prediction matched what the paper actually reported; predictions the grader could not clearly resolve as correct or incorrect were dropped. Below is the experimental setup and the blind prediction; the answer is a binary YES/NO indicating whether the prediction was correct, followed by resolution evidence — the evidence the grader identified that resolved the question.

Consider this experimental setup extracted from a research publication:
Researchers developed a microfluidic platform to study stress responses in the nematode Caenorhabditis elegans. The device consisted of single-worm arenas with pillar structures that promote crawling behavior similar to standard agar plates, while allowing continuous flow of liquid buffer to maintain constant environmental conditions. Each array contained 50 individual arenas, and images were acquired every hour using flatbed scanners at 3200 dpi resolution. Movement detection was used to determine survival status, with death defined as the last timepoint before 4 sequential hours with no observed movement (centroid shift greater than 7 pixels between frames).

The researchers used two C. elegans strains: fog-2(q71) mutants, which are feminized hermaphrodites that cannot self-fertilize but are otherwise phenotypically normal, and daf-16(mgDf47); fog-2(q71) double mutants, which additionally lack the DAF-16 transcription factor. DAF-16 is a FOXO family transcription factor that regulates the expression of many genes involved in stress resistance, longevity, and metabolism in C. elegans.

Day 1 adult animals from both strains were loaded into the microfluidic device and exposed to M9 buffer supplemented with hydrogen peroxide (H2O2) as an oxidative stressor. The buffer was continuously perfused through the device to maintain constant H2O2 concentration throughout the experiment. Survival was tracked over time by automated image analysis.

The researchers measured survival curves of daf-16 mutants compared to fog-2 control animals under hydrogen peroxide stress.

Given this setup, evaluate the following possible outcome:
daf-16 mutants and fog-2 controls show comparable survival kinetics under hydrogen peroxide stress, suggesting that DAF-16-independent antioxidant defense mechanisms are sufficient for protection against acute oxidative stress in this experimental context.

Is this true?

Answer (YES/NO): NO